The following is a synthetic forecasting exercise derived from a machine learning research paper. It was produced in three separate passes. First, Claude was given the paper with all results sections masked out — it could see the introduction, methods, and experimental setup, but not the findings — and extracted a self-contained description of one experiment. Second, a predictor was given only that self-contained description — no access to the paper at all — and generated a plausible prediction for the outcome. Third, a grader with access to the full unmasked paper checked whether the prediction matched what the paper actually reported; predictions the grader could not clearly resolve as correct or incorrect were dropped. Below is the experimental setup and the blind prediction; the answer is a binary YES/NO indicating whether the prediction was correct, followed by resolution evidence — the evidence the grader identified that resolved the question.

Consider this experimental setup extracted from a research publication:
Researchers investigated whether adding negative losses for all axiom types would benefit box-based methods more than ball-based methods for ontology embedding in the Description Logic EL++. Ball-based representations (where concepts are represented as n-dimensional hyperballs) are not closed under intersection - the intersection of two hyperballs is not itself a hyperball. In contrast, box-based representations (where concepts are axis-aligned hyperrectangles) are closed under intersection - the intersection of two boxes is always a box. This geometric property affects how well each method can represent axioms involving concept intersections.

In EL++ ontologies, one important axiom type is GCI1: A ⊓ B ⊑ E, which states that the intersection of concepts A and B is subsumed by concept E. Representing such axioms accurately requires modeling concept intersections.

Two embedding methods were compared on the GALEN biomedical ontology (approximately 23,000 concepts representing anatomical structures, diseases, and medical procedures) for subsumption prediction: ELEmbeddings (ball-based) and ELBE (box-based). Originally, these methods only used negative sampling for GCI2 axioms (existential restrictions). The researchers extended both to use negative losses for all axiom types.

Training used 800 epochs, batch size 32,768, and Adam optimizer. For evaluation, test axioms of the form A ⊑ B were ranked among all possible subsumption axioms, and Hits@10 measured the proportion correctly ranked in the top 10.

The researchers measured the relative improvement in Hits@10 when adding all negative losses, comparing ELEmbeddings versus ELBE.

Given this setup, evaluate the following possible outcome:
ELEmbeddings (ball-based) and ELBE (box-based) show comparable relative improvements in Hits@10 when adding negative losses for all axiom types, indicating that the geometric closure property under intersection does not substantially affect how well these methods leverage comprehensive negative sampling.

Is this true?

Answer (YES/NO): NO